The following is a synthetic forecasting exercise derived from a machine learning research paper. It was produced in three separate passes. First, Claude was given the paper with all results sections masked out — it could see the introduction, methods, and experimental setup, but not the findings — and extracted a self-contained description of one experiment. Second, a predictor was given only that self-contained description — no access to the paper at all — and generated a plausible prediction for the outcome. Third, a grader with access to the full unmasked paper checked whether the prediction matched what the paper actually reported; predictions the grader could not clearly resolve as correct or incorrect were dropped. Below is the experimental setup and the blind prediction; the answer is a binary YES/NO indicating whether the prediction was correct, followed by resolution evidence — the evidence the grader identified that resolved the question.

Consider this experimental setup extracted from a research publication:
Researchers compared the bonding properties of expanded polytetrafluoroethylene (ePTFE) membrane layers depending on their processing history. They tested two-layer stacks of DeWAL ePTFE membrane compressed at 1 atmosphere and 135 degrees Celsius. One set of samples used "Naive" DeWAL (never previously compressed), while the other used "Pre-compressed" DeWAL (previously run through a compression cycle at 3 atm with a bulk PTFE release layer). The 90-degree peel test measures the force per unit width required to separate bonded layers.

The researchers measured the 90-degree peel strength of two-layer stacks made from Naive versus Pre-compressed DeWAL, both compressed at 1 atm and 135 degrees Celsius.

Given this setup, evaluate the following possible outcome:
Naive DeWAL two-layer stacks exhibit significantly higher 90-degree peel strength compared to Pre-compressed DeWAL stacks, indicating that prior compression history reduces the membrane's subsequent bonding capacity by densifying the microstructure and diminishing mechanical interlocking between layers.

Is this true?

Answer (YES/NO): NO